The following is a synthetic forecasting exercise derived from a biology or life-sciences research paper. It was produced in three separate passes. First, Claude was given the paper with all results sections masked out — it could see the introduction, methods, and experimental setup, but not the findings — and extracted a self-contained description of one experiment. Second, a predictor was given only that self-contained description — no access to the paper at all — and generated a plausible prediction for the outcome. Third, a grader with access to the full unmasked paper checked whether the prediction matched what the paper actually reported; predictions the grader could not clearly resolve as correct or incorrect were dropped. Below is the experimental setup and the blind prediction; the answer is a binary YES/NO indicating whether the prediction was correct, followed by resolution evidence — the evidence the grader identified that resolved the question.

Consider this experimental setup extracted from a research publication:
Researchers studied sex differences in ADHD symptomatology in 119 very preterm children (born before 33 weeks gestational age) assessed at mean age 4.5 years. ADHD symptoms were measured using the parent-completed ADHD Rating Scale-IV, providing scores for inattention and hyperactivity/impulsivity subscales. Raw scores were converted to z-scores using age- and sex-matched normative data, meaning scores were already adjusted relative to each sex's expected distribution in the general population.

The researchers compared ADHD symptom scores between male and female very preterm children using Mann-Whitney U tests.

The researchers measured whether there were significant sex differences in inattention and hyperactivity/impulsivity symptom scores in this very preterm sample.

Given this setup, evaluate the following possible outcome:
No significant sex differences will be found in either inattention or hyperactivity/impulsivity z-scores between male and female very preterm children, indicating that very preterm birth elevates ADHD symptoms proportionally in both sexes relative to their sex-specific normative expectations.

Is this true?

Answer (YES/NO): YES